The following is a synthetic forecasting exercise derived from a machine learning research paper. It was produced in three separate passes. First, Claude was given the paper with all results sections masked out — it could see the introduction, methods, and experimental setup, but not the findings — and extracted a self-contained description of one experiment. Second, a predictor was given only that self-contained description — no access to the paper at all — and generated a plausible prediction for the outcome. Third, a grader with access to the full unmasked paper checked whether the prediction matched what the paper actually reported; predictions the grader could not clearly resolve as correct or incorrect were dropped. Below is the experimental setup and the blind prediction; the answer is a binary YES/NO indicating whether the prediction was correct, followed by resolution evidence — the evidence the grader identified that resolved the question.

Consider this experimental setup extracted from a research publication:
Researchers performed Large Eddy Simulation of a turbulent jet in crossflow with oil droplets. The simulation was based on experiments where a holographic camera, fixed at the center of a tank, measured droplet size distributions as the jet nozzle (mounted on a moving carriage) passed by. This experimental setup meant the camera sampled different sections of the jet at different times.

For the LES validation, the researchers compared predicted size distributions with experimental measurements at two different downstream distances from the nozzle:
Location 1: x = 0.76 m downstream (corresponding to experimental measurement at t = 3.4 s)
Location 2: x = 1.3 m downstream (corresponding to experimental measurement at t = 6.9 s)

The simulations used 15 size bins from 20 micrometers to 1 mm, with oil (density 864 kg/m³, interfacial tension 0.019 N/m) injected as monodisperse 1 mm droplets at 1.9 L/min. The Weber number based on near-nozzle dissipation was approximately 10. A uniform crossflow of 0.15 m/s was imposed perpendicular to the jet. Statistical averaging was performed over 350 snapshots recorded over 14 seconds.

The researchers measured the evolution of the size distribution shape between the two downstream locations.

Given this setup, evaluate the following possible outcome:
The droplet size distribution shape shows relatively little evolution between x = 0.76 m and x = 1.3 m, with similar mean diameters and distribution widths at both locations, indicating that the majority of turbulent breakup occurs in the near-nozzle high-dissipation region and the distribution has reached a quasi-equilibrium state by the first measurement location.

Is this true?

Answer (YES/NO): NO